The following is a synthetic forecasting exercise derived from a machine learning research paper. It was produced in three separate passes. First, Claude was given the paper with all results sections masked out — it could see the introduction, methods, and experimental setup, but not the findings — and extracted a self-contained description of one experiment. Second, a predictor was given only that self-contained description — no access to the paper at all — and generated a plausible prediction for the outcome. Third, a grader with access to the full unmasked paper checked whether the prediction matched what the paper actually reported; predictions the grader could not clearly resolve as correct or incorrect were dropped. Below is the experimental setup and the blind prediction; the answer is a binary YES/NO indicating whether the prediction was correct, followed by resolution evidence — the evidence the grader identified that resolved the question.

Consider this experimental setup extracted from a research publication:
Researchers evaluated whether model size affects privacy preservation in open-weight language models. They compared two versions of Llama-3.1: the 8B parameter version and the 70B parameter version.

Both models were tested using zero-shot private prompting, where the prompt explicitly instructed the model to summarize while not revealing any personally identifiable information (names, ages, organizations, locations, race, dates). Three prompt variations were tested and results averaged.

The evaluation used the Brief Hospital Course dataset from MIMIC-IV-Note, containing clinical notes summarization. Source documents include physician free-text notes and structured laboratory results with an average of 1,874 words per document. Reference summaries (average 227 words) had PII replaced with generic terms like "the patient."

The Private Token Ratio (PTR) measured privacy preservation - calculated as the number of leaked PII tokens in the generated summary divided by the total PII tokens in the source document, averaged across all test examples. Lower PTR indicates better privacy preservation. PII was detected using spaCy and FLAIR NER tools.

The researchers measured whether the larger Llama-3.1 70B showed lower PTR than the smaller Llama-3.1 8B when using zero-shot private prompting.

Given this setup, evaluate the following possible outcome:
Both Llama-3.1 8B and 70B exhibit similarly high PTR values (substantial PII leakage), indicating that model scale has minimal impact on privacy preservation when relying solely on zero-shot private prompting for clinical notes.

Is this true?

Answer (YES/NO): NO